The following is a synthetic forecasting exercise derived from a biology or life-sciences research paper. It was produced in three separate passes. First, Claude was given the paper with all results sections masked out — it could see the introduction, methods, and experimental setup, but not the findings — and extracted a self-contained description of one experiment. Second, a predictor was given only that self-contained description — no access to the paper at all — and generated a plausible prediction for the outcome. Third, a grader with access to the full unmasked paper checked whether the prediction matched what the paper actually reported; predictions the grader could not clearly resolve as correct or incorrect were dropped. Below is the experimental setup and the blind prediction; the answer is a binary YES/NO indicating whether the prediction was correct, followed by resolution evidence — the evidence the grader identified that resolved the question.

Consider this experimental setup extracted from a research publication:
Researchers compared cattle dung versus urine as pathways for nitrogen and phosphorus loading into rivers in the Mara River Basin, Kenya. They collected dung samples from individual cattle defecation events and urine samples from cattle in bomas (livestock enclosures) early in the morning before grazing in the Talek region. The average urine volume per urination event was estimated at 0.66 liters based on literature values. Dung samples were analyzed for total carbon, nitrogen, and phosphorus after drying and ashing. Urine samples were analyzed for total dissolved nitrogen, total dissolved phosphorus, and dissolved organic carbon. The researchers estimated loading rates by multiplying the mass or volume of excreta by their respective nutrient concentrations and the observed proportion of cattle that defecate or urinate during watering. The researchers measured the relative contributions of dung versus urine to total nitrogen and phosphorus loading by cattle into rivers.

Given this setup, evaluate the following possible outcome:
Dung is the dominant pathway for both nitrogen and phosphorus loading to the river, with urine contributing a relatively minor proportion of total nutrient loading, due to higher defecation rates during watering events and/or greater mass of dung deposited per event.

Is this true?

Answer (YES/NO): NO